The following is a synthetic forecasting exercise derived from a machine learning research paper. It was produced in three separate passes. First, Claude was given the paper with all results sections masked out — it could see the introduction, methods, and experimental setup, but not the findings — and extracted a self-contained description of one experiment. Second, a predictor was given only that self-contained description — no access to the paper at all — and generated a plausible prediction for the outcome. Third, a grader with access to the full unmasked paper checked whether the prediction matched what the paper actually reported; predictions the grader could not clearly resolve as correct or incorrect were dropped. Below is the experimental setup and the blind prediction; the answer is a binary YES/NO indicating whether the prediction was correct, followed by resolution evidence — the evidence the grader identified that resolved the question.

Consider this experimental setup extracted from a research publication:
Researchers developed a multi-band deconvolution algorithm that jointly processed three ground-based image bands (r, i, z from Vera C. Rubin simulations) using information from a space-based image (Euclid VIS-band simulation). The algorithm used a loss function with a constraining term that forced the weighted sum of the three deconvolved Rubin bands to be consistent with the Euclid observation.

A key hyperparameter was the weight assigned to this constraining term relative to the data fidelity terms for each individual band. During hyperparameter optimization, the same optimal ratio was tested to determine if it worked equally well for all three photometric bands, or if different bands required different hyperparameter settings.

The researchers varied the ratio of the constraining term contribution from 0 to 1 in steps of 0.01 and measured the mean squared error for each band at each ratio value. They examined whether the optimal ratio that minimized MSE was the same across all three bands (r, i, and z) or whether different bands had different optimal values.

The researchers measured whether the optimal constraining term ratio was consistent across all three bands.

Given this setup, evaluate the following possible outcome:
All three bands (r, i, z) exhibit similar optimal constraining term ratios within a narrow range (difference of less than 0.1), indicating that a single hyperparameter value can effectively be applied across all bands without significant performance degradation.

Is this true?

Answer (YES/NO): YES